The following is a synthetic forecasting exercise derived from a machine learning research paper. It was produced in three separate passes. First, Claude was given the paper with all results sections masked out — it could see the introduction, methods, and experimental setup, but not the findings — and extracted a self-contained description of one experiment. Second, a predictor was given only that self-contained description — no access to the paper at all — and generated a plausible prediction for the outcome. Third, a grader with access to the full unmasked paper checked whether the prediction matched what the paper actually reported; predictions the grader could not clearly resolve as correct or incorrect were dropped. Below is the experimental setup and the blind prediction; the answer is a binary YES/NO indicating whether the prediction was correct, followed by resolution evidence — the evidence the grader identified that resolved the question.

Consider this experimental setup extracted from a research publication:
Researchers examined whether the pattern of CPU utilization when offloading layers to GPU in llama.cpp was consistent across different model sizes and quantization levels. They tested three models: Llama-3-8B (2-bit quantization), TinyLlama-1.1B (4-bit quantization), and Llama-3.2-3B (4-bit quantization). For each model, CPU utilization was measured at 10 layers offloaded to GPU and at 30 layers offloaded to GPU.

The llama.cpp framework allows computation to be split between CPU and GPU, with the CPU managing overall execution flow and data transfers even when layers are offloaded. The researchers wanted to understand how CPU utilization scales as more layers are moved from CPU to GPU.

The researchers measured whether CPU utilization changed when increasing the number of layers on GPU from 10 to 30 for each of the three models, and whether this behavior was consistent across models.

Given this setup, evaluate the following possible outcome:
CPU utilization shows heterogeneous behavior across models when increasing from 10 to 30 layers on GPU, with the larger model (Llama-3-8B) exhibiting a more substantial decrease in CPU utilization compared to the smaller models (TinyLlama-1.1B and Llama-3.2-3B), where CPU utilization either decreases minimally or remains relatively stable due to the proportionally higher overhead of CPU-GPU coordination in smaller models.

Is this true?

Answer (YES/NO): NO